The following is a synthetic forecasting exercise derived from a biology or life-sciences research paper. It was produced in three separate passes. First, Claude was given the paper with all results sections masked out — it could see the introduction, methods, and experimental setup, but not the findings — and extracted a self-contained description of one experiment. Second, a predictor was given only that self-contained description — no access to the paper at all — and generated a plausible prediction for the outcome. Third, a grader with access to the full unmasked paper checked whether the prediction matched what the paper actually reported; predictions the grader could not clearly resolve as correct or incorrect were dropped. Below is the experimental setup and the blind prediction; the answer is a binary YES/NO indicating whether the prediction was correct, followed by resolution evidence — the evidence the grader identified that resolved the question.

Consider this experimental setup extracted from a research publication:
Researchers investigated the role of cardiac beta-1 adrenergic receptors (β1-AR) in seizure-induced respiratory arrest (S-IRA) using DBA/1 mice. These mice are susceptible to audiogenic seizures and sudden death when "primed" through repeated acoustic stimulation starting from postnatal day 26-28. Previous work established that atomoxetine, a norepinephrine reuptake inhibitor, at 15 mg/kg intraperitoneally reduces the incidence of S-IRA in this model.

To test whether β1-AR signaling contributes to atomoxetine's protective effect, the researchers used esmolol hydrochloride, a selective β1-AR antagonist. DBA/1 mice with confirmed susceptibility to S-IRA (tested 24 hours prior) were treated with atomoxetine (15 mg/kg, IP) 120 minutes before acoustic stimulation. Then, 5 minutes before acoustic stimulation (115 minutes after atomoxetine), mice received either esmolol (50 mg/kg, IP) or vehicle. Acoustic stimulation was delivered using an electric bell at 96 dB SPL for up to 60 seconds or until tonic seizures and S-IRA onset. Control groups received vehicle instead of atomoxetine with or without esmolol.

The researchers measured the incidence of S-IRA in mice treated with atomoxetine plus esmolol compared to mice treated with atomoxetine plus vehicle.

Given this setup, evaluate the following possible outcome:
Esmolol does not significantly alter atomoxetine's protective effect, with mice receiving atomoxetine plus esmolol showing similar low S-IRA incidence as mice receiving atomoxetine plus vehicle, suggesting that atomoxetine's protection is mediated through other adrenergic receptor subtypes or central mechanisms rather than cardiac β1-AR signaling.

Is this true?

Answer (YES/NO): NO